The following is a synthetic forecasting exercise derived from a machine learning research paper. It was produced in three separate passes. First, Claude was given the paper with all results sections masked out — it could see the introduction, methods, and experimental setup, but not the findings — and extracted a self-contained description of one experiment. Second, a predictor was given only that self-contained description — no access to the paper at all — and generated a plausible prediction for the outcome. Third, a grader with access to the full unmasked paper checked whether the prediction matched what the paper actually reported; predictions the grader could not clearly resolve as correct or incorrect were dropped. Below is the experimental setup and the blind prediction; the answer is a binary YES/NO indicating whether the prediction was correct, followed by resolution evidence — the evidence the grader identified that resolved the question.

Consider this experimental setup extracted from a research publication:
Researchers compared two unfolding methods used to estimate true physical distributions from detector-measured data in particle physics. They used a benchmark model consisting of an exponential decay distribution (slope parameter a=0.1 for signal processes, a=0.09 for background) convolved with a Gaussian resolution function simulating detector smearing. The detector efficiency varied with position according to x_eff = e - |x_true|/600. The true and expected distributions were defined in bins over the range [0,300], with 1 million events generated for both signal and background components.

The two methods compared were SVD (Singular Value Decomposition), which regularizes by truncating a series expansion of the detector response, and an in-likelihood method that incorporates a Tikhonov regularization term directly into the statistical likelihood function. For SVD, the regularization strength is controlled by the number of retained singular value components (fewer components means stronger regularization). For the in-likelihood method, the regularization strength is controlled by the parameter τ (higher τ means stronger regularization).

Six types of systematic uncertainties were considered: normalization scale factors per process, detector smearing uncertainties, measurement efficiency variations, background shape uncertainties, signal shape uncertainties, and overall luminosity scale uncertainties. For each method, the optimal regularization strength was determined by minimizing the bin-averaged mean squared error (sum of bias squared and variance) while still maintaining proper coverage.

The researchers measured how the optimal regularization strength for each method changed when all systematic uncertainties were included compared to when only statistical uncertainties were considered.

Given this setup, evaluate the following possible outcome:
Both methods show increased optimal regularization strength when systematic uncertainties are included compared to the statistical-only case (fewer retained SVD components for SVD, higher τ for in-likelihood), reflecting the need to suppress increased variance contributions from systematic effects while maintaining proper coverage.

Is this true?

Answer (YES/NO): NO